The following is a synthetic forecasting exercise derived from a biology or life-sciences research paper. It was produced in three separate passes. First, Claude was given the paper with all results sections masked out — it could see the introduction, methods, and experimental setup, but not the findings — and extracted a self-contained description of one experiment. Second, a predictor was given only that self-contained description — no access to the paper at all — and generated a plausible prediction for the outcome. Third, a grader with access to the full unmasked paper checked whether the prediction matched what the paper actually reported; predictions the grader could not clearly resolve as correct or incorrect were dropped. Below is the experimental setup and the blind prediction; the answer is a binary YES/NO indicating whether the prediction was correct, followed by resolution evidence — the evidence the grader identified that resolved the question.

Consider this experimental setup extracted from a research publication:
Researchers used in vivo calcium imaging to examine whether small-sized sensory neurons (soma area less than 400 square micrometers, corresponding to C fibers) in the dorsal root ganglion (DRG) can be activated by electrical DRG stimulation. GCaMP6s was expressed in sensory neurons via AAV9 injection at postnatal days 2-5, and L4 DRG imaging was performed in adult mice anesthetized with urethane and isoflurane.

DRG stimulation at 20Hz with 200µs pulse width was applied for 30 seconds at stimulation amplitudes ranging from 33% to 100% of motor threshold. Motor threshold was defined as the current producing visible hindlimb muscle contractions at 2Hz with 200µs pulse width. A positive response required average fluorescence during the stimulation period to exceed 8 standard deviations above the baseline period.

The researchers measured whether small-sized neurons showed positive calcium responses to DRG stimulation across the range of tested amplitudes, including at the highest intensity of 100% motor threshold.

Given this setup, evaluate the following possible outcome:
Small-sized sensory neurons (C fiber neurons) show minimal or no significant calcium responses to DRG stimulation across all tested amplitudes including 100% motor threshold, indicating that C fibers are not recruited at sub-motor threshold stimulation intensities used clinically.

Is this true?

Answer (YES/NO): YES